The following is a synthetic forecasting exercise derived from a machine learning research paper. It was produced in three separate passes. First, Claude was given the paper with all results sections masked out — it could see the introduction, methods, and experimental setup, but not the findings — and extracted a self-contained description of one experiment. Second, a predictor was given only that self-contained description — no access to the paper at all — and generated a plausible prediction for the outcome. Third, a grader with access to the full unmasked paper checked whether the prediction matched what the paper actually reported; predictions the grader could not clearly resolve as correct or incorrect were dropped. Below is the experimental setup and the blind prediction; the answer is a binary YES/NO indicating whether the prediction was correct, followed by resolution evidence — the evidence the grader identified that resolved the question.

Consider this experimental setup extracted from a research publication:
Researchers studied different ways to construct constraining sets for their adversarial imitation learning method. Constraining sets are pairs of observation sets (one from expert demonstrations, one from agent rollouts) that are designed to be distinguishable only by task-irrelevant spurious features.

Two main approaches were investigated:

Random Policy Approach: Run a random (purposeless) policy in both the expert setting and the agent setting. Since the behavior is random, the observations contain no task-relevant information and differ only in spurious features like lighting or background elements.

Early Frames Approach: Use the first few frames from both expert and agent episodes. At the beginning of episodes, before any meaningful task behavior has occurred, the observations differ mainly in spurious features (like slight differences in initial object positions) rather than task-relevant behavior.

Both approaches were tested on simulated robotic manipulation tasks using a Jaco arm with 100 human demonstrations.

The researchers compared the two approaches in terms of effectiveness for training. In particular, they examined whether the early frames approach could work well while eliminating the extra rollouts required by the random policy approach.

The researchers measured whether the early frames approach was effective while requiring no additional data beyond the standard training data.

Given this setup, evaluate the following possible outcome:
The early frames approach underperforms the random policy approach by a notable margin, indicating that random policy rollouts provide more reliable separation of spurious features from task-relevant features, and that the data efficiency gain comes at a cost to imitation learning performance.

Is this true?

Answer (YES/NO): NO